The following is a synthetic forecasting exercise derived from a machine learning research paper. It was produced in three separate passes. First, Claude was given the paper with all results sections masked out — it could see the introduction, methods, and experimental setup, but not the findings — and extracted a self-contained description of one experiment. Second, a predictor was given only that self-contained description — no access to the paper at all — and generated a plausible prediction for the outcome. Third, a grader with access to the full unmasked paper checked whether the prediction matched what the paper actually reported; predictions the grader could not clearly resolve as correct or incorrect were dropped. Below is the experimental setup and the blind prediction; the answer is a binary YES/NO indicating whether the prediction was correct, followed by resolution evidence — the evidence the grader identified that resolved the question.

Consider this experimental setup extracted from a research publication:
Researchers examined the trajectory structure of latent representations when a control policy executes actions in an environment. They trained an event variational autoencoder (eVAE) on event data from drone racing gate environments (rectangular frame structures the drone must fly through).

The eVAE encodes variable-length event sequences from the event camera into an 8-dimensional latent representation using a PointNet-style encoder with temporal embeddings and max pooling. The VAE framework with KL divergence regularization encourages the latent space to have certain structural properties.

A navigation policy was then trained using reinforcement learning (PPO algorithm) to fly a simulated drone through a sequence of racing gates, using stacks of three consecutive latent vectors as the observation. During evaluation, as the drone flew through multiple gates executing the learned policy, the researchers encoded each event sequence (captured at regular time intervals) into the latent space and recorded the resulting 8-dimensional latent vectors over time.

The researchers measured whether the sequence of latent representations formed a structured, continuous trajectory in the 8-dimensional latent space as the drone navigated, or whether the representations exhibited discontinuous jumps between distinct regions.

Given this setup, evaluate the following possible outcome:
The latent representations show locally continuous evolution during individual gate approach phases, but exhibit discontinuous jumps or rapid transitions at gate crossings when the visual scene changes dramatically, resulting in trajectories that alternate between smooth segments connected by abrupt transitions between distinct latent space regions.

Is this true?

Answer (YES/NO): NO